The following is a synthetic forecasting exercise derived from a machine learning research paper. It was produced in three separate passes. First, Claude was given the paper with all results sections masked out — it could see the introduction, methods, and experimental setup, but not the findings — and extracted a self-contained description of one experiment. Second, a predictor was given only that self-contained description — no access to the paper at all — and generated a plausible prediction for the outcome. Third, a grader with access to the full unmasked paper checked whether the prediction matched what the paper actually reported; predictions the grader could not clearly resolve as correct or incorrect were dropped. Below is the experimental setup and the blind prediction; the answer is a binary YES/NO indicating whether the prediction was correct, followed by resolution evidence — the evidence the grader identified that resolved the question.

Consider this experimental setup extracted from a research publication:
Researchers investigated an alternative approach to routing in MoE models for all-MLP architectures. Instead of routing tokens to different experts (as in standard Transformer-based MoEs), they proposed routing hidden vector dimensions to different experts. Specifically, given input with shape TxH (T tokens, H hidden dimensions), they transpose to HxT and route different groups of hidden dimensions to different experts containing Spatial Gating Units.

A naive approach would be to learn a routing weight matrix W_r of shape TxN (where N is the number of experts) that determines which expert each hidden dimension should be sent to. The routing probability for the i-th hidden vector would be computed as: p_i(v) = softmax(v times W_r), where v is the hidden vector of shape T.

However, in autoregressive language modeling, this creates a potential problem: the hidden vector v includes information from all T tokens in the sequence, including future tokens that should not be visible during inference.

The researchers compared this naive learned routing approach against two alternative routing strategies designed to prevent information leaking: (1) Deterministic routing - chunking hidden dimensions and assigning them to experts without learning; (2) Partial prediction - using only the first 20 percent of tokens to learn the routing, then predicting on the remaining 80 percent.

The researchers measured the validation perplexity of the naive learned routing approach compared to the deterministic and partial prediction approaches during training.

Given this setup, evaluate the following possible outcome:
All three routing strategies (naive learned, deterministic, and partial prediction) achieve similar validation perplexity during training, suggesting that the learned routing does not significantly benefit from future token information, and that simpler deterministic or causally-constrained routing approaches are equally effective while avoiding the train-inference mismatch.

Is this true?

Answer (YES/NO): NO